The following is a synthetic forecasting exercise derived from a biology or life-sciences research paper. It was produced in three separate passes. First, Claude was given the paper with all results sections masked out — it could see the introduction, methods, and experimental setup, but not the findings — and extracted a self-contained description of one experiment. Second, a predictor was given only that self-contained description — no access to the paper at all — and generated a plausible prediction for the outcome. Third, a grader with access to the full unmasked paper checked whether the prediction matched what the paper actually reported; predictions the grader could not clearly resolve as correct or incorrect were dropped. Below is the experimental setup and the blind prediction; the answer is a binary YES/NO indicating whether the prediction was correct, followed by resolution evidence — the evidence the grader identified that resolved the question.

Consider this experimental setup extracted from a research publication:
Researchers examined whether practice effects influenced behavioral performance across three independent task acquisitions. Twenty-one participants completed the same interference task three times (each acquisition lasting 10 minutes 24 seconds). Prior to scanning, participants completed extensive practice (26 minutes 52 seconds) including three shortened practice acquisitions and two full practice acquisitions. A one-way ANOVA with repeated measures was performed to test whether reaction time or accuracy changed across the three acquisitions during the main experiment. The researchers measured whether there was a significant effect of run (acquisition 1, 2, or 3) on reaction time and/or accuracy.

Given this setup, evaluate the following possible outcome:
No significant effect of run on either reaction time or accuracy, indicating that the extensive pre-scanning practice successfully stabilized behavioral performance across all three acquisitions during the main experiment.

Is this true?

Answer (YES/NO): NO